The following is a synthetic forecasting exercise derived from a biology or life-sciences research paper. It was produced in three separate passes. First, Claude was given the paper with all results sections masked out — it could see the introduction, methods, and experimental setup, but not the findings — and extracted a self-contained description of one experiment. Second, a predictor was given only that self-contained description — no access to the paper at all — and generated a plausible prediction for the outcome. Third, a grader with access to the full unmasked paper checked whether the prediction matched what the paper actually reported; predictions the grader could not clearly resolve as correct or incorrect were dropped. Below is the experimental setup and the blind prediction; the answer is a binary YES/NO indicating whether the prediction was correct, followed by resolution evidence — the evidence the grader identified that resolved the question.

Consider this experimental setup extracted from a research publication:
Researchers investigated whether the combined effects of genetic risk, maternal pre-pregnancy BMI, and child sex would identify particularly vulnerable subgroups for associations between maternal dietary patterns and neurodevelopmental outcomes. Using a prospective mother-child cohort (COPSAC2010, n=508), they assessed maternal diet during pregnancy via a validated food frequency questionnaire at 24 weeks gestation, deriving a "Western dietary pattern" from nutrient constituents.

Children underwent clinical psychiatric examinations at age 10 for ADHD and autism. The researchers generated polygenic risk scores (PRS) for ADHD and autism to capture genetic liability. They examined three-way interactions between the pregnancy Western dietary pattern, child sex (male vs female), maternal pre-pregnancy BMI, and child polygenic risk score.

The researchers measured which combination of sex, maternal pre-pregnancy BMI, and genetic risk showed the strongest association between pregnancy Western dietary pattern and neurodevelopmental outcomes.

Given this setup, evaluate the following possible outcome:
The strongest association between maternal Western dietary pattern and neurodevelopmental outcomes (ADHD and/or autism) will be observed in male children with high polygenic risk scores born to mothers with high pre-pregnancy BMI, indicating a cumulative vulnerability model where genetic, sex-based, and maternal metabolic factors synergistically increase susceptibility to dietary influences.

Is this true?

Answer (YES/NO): YES